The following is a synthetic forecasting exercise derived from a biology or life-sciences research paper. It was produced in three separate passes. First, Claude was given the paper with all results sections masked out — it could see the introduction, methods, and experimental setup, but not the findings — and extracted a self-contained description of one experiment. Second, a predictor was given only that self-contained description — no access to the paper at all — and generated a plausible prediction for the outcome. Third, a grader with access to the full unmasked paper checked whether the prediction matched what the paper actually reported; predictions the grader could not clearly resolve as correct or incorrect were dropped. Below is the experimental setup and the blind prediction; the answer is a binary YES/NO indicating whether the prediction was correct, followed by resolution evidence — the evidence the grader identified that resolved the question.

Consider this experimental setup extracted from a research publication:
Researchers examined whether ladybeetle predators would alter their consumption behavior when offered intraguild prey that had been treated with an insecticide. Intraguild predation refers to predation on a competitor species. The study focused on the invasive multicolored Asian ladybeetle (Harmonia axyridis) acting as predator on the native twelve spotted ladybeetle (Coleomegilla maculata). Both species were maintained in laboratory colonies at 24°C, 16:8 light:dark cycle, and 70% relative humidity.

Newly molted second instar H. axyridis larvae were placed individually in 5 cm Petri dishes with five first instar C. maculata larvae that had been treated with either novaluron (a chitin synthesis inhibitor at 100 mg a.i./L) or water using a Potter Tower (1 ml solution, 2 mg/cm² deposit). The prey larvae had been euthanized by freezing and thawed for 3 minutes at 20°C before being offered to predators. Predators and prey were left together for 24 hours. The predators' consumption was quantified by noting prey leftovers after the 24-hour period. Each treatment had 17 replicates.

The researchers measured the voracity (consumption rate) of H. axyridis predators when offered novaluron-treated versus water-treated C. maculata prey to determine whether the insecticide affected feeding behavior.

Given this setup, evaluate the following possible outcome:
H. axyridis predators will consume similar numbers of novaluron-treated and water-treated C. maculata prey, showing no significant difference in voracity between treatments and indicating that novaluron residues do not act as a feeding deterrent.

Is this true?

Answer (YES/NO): NO